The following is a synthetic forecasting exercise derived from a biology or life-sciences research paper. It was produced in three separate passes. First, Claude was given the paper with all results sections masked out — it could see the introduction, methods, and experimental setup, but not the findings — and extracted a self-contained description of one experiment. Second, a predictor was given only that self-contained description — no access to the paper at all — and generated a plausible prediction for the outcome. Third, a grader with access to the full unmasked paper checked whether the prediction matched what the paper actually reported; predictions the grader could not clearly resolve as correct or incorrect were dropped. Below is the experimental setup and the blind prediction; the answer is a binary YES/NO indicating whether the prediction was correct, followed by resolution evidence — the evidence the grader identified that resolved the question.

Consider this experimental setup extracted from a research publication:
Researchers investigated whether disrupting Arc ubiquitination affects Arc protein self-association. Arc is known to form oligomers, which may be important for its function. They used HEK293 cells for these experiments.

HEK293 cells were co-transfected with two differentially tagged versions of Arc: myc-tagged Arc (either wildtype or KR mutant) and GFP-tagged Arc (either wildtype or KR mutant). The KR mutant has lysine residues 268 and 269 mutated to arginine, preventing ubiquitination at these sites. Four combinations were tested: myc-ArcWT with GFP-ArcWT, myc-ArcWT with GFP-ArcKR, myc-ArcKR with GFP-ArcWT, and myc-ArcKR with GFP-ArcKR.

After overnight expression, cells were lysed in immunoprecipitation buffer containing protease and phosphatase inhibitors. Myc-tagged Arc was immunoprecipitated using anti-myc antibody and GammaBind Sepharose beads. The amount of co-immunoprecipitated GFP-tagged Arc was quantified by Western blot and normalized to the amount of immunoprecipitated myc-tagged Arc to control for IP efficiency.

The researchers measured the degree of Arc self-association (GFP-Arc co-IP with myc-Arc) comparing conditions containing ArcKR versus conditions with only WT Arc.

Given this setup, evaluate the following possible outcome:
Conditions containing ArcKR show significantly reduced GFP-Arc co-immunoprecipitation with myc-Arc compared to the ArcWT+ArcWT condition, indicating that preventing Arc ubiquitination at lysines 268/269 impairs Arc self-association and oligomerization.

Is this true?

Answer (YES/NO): NO